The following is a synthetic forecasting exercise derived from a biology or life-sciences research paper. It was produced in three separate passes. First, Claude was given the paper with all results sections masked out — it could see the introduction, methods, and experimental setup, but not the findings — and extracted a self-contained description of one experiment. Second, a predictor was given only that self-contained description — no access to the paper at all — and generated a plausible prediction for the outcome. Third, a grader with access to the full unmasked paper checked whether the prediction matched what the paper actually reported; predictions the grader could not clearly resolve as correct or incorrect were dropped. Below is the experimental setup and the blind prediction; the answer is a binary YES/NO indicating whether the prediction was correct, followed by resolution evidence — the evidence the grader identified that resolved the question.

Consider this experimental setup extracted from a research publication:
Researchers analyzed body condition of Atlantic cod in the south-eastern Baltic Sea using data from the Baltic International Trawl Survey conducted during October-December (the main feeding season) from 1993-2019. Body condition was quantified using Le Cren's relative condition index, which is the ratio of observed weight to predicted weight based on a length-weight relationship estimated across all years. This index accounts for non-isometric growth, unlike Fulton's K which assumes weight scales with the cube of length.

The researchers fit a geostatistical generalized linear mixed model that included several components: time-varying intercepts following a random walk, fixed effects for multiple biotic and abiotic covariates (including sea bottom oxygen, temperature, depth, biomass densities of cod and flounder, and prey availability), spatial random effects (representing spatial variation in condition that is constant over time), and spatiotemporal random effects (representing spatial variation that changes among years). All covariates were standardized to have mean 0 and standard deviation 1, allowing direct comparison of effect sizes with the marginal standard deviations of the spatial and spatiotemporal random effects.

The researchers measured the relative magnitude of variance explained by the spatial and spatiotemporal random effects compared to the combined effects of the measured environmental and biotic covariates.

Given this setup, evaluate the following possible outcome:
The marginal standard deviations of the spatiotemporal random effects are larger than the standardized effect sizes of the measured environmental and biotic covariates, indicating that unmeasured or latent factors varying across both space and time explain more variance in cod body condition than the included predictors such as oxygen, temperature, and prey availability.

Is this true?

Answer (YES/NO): YES